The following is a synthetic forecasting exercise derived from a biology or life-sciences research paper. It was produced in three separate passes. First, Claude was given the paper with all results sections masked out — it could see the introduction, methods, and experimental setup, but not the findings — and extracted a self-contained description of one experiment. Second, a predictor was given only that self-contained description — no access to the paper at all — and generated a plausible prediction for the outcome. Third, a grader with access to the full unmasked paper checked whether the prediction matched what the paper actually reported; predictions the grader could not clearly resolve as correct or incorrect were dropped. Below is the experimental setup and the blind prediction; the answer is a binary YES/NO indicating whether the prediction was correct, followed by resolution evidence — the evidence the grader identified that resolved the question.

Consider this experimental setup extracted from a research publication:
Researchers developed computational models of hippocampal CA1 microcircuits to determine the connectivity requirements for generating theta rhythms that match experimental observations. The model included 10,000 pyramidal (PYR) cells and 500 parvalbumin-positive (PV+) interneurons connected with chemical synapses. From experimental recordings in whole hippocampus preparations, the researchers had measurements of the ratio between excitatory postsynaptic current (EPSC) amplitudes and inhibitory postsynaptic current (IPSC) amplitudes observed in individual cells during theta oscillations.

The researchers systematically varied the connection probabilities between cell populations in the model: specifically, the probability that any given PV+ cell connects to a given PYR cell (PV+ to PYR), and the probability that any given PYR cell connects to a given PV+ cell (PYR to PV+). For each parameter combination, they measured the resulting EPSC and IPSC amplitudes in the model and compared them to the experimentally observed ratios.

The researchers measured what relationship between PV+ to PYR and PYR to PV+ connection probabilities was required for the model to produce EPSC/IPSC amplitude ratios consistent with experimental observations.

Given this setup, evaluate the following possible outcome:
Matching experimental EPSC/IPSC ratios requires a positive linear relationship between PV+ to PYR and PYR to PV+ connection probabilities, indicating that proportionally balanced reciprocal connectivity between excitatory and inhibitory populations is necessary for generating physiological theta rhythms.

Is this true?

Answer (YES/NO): NO